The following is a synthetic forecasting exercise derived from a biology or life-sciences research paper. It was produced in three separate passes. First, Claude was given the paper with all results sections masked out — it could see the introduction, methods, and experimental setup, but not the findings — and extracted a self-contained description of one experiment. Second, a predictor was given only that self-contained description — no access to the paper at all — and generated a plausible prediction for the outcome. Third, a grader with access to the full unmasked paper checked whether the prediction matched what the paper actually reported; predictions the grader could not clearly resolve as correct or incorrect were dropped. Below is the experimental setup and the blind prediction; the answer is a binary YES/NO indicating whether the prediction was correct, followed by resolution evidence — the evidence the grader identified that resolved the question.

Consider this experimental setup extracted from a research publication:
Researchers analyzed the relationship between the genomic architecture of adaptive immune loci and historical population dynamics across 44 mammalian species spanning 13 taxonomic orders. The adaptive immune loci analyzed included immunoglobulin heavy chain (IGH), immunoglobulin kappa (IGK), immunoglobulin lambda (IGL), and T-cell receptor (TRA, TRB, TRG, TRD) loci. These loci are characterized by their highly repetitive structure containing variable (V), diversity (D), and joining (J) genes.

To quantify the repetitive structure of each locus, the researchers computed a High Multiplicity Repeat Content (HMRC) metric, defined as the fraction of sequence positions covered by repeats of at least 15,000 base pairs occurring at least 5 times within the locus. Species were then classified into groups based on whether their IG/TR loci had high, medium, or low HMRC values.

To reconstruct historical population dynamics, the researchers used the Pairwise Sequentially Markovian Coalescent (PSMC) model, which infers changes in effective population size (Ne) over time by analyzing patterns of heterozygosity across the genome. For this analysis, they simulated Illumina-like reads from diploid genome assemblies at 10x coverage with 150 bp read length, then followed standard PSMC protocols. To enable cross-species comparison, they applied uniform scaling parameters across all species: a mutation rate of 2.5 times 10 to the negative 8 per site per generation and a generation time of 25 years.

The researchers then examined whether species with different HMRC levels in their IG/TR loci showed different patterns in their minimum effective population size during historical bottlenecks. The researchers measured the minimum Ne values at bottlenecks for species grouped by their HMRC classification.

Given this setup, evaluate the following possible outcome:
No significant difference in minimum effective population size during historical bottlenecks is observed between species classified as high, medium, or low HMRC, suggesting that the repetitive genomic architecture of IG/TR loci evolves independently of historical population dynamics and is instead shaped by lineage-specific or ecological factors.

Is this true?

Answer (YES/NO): NO